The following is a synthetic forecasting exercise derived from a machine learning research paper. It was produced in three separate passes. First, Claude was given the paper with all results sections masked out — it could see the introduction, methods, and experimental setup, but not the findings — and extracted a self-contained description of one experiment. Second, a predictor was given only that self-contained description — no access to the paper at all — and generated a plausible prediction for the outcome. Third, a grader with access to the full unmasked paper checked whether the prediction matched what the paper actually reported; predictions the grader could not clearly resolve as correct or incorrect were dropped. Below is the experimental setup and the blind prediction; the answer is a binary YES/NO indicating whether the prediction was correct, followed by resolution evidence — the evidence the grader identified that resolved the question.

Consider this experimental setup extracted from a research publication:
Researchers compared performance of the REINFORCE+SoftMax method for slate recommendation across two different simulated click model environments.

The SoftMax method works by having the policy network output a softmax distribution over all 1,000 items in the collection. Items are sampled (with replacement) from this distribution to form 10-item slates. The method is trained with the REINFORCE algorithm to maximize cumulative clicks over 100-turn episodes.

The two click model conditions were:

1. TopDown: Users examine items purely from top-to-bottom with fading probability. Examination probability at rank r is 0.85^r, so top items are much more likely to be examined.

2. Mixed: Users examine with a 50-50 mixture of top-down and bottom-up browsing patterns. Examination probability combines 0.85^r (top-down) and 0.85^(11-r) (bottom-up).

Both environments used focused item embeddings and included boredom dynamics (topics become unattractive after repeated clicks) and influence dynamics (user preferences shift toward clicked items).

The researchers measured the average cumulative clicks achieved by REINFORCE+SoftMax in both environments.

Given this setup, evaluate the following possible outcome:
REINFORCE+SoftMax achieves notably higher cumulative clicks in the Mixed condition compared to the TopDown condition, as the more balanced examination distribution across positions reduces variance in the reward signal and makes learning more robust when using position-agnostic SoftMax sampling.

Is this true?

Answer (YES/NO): NO